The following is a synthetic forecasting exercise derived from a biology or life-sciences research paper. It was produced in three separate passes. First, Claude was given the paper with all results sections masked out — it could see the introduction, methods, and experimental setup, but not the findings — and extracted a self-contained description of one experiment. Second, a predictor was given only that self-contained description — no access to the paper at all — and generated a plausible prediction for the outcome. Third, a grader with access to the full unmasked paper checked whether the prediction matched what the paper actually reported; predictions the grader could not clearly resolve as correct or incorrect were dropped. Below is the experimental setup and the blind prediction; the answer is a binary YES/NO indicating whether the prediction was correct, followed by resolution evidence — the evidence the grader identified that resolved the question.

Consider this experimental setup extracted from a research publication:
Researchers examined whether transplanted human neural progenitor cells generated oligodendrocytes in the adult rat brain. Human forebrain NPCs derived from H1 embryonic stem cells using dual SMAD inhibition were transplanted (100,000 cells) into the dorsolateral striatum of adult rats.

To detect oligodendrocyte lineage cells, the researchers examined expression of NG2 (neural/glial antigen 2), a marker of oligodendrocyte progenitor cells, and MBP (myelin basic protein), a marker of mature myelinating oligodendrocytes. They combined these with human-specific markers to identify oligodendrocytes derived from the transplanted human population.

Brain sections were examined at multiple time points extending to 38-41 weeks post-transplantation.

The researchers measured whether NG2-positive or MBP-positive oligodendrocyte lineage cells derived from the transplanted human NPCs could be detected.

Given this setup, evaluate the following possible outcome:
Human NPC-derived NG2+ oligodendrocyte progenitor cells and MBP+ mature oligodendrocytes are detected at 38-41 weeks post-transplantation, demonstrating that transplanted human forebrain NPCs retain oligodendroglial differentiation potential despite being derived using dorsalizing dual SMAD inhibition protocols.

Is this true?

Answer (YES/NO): NO